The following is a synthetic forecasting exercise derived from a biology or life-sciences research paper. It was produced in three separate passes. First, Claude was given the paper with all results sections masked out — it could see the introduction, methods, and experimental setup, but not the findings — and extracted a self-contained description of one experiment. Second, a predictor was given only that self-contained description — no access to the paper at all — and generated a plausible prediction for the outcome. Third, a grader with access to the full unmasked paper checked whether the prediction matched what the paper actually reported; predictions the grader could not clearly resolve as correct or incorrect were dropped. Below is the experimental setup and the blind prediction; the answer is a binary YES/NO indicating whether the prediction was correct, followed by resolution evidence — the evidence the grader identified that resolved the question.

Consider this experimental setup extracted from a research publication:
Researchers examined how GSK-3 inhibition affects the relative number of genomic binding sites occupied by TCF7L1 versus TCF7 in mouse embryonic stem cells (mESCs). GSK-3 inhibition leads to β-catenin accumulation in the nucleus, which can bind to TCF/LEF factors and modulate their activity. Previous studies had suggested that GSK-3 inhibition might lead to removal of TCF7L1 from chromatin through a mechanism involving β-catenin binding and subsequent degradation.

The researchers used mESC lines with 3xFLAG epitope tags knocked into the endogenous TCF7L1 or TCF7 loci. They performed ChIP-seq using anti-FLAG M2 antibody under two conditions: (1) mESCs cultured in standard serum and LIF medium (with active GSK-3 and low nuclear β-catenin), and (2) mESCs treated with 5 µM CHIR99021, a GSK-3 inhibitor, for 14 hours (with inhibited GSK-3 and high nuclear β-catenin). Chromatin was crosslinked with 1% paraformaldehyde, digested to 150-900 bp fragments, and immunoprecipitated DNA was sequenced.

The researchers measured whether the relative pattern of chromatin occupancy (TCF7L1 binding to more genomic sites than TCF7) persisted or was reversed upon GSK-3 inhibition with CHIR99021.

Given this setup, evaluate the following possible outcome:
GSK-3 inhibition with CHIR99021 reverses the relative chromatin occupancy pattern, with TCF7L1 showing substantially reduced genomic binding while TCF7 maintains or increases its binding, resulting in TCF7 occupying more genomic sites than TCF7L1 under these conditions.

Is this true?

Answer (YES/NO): NO